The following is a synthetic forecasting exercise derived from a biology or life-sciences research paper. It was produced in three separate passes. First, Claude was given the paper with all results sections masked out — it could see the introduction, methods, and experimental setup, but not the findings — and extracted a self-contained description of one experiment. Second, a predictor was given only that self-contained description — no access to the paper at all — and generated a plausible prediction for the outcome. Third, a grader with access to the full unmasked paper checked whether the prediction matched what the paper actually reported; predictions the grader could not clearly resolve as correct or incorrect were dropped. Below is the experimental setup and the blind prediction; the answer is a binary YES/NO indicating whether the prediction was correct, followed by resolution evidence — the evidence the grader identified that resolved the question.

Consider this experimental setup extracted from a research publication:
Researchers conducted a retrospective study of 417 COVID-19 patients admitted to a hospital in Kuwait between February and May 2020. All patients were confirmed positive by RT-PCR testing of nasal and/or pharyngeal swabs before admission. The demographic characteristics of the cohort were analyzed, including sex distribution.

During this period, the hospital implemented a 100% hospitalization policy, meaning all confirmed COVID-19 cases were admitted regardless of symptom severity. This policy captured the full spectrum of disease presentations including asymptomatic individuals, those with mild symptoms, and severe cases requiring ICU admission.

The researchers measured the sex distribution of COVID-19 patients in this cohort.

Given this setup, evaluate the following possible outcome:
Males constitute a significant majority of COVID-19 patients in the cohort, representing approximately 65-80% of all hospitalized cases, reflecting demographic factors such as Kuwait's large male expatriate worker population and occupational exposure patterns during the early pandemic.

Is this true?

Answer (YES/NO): NO